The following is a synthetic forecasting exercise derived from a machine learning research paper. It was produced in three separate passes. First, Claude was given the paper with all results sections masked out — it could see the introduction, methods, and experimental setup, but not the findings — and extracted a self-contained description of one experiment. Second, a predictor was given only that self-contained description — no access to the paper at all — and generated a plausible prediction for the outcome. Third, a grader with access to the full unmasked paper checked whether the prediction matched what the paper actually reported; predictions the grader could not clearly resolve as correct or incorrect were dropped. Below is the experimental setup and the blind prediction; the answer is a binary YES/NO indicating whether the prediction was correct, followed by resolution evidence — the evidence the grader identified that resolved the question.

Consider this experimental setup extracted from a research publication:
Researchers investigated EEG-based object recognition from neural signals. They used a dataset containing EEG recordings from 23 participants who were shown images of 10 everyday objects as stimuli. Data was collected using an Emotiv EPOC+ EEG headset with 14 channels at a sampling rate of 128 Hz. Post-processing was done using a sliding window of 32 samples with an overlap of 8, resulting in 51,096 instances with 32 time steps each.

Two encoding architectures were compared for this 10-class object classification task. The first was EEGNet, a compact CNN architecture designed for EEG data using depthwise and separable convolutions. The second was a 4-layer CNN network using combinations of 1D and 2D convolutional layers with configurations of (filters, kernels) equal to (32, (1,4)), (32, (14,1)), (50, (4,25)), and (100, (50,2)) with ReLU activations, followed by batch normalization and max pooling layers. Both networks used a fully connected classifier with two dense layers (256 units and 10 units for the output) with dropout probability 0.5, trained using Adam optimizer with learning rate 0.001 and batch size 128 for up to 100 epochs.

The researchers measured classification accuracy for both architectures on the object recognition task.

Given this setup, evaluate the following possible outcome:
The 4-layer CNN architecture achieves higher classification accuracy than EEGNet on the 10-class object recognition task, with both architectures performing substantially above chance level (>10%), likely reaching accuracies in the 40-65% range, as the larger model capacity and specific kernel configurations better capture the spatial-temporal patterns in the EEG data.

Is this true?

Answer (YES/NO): NO